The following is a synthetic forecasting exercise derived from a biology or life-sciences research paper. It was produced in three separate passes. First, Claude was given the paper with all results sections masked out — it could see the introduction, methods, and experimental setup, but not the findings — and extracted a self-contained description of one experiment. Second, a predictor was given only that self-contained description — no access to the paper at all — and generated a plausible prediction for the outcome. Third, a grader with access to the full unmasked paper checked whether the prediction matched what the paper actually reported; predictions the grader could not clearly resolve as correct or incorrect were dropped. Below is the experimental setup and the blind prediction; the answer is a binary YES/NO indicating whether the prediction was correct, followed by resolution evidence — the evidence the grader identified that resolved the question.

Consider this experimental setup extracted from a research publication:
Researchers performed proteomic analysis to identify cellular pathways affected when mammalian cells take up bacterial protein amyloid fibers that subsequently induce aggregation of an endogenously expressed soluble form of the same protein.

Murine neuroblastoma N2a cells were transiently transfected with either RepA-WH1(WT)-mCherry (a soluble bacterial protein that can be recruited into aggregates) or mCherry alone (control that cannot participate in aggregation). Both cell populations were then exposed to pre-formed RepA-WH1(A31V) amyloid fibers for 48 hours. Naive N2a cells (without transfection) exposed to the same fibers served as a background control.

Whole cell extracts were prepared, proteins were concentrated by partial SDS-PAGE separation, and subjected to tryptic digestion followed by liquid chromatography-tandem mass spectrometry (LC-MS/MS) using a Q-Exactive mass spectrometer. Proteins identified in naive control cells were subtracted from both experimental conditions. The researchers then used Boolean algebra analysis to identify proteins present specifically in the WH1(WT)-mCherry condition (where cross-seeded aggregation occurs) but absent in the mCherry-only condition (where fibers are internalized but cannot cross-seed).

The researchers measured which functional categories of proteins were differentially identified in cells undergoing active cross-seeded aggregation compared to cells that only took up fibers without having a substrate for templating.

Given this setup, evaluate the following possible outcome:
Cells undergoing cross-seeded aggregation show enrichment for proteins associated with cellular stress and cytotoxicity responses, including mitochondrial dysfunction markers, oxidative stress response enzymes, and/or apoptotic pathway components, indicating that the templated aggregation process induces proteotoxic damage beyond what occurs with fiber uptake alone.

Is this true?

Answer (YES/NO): YES